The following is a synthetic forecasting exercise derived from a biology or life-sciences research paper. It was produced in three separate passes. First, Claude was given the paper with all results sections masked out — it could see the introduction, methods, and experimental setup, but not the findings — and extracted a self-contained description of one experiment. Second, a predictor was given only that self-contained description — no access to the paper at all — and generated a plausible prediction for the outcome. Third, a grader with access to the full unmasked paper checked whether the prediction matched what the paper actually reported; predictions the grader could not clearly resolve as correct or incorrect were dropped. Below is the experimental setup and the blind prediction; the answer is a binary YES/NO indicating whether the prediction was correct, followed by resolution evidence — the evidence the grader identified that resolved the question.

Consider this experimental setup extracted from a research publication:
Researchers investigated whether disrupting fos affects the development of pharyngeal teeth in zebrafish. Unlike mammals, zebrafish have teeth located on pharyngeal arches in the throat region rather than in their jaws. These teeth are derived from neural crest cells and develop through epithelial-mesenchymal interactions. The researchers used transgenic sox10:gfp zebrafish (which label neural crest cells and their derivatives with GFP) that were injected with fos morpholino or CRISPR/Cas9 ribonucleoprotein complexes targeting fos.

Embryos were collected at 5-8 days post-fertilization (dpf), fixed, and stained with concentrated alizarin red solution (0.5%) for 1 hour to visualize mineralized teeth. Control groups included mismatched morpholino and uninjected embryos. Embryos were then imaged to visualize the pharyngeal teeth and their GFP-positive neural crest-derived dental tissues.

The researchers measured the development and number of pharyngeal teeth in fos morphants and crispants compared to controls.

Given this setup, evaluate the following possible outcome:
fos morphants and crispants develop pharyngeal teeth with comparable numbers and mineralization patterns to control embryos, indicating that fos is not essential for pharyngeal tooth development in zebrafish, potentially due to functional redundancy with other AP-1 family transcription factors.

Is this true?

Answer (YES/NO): NO